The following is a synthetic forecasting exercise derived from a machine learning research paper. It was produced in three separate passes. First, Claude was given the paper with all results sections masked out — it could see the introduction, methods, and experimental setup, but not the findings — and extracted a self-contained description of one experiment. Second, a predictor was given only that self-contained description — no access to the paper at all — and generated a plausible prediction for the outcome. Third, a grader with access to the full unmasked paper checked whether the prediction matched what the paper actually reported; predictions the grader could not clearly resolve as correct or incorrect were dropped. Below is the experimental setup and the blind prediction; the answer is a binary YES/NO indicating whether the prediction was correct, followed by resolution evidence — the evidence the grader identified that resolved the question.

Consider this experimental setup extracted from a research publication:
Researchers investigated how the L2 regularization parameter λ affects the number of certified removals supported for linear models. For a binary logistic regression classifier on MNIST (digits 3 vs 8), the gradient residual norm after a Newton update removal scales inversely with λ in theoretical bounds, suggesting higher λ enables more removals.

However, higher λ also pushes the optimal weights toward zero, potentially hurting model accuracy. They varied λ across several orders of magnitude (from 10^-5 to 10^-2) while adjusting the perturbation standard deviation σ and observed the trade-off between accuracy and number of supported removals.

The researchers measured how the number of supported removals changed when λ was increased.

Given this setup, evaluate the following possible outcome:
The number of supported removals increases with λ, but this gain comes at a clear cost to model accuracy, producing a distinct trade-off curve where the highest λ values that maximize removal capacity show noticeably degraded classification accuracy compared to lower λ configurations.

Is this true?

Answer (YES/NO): YES